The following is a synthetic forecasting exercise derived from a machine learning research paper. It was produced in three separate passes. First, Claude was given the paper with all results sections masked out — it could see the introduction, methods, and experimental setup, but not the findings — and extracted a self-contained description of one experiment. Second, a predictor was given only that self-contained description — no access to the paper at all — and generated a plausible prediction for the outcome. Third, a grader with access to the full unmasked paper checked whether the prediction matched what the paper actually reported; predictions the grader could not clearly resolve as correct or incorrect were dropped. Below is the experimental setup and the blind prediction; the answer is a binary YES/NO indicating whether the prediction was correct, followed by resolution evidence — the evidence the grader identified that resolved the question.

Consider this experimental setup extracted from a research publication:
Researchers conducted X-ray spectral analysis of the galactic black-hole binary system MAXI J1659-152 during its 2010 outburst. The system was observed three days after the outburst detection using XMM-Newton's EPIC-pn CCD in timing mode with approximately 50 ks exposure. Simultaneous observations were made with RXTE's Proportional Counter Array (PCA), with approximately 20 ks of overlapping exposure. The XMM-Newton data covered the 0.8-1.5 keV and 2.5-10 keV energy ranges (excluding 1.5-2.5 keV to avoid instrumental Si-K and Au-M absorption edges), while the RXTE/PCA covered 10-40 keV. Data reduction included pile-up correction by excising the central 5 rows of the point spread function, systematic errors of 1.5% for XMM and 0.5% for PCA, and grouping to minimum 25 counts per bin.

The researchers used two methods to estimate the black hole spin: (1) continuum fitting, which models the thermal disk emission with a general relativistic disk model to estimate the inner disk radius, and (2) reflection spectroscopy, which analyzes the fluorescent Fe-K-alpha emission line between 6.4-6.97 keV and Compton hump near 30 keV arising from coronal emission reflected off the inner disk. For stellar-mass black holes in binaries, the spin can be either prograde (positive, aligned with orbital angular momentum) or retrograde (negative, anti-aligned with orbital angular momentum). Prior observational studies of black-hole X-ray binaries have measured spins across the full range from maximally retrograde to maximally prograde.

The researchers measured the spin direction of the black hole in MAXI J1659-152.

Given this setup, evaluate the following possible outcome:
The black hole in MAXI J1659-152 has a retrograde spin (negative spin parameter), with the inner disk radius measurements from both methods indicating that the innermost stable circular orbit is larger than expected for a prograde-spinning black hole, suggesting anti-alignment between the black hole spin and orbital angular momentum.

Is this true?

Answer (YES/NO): YES